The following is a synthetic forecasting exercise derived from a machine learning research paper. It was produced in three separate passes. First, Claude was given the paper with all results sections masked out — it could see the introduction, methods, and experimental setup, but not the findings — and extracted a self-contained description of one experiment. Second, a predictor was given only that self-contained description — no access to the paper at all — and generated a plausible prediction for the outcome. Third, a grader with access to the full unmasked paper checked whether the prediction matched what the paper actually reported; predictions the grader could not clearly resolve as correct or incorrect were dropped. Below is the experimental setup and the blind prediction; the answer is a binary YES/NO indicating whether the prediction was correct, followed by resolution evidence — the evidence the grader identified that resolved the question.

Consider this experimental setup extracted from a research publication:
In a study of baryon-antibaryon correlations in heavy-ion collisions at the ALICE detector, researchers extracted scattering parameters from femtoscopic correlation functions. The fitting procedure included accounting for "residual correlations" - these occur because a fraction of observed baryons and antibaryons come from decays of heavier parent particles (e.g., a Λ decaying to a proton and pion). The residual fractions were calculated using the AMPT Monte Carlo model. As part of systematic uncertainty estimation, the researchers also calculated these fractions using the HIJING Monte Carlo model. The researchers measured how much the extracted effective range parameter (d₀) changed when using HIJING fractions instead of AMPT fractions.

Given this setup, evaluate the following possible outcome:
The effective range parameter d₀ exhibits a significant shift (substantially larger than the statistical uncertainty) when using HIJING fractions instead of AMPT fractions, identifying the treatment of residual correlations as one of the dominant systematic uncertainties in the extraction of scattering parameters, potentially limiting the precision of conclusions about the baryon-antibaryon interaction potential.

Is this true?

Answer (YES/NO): YES